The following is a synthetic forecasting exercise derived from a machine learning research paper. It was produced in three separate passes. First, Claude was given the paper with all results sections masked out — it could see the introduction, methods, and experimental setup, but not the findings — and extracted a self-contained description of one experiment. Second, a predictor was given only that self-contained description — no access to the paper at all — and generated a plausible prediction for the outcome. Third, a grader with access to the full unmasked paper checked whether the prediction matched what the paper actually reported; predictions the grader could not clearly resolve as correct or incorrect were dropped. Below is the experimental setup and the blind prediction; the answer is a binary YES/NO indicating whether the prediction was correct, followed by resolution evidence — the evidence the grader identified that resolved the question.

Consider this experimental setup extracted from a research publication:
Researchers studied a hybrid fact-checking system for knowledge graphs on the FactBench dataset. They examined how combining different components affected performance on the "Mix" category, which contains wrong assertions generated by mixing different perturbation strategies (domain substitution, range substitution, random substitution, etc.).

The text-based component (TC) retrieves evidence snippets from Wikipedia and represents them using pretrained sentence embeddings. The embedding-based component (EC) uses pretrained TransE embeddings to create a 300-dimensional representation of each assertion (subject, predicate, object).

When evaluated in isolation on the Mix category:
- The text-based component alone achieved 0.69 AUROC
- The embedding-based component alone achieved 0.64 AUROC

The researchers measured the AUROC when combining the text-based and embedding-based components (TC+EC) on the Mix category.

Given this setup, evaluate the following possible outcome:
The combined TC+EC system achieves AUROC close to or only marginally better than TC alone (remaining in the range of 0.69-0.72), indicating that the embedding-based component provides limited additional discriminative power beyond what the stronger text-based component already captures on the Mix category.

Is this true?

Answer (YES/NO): NO